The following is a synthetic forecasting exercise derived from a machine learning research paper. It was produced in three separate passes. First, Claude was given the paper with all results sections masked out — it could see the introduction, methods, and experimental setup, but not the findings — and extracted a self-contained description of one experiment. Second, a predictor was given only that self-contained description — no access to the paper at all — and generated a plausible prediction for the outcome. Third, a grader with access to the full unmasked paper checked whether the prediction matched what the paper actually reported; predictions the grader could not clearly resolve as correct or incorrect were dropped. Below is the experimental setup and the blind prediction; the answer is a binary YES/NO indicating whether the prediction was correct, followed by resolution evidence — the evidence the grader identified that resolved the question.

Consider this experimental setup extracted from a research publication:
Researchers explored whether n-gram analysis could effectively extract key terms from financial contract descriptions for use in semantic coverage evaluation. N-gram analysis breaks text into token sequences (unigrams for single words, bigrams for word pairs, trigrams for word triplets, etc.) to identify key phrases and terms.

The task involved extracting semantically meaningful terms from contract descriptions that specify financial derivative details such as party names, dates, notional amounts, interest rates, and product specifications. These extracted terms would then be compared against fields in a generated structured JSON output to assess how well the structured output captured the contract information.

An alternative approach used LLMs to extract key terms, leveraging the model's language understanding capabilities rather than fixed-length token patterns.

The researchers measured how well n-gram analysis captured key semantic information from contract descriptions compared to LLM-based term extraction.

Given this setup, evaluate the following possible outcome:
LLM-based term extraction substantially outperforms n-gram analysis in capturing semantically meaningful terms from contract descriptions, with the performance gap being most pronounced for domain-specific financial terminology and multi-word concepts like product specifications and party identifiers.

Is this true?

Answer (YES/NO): NO